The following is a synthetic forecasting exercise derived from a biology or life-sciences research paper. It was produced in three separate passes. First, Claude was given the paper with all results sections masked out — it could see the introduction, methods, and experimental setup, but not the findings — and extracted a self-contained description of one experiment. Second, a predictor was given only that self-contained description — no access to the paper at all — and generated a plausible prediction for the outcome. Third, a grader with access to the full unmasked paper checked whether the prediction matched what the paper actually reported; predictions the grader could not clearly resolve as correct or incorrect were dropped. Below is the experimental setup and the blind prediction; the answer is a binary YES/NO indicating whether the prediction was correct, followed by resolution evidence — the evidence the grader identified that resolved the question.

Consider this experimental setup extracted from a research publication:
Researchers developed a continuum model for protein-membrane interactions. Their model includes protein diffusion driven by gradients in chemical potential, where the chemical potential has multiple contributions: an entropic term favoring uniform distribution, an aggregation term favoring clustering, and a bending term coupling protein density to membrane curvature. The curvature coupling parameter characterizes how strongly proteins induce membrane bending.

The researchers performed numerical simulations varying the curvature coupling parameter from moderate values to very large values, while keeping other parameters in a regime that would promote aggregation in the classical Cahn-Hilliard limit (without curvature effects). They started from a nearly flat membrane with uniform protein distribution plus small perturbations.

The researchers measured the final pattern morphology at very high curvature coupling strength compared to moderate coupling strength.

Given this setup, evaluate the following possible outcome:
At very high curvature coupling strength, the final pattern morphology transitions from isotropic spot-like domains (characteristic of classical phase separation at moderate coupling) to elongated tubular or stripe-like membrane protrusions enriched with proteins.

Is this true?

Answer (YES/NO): NO